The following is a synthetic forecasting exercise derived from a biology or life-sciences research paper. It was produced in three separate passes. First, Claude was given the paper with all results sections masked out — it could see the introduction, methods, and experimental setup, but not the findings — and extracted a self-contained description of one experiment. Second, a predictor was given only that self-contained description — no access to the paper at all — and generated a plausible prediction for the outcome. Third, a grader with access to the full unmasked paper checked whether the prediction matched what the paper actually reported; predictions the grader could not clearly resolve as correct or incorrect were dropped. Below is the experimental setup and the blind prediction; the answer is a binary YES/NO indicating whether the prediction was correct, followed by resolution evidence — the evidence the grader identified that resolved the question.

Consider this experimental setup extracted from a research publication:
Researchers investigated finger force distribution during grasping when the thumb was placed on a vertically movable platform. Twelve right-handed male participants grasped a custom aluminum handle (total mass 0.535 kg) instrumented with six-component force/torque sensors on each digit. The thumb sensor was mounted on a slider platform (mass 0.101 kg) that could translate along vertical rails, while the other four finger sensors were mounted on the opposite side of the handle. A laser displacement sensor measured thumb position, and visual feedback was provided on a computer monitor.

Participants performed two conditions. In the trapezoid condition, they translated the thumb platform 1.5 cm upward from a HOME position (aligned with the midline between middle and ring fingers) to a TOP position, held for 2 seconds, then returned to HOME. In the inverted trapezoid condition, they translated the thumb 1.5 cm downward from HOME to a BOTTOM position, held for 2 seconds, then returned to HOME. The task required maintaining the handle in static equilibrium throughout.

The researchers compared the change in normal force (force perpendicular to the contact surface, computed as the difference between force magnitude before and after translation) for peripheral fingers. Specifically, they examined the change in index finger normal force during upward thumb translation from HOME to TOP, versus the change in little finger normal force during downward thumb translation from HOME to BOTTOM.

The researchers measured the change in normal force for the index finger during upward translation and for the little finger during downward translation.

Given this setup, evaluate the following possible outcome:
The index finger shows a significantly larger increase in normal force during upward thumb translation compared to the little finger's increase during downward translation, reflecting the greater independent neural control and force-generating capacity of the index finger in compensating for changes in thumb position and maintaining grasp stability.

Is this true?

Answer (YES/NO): NO